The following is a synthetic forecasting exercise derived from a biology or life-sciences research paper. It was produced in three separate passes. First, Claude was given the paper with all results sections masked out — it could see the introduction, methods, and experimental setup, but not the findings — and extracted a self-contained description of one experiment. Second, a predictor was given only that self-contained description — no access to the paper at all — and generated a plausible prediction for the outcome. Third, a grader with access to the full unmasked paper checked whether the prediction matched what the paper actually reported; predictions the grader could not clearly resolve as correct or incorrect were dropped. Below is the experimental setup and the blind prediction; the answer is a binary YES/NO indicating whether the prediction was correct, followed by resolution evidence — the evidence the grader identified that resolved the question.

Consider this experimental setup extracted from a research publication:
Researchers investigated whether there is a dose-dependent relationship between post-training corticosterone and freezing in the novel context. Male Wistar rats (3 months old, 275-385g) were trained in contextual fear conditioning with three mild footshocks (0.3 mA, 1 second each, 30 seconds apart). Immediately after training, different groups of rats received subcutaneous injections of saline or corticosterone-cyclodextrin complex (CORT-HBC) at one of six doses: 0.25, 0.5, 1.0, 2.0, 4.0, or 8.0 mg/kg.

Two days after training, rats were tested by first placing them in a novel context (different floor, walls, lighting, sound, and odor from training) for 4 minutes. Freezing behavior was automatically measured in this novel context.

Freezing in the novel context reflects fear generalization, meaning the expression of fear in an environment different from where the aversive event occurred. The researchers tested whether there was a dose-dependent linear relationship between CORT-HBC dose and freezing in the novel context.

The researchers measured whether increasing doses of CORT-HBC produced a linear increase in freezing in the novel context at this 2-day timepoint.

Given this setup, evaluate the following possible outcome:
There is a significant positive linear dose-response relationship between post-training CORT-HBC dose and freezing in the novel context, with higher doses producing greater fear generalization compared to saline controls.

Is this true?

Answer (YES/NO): NO